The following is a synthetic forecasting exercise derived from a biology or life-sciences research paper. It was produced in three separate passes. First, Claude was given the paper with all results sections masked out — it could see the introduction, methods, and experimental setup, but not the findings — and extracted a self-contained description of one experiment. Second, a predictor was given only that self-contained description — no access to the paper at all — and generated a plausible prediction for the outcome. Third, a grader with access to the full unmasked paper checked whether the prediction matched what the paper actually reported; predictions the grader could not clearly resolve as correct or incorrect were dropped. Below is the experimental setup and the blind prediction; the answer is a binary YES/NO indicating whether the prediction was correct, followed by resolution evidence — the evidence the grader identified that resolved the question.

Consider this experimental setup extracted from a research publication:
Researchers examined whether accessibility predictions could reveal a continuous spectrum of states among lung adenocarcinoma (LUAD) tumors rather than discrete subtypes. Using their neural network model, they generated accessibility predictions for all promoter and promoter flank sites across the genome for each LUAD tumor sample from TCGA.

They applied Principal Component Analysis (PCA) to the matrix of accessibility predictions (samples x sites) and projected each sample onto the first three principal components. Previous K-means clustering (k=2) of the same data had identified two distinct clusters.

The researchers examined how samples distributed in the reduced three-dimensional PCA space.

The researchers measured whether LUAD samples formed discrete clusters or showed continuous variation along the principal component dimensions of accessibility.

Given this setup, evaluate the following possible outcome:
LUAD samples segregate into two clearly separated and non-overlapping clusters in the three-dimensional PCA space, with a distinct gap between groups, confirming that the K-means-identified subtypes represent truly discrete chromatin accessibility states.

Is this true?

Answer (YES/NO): NO